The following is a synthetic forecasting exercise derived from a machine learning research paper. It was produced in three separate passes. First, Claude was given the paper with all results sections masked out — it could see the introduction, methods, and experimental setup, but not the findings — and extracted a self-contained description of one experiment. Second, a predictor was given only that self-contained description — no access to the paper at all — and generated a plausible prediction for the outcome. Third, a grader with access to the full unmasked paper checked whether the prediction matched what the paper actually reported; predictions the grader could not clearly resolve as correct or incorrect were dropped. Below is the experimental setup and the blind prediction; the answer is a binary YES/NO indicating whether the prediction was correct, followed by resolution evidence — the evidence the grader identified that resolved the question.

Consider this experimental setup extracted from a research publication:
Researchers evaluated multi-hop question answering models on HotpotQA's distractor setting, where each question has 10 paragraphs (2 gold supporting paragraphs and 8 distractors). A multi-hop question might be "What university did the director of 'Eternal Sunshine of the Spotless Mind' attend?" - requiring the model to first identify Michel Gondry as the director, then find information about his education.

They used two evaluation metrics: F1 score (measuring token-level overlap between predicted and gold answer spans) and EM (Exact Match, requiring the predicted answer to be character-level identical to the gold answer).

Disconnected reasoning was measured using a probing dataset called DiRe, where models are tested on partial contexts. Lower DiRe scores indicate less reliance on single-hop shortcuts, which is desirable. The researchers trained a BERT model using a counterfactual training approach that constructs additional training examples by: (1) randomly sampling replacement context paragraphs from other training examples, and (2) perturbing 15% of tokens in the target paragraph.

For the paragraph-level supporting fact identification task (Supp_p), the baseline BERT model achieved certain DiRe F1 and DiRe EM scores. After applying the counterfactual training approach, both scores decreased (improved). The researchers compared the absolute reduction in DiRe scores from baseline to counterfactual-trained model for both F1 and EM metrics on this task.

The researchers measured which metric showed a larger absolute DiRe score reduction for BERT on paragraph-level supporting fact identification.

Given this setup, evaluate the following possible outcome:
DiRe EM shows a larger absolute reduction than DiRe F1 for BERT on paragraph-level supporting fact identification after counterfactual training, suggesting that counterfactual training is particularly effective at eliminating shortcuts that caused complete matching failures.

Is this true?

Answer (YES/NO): YES